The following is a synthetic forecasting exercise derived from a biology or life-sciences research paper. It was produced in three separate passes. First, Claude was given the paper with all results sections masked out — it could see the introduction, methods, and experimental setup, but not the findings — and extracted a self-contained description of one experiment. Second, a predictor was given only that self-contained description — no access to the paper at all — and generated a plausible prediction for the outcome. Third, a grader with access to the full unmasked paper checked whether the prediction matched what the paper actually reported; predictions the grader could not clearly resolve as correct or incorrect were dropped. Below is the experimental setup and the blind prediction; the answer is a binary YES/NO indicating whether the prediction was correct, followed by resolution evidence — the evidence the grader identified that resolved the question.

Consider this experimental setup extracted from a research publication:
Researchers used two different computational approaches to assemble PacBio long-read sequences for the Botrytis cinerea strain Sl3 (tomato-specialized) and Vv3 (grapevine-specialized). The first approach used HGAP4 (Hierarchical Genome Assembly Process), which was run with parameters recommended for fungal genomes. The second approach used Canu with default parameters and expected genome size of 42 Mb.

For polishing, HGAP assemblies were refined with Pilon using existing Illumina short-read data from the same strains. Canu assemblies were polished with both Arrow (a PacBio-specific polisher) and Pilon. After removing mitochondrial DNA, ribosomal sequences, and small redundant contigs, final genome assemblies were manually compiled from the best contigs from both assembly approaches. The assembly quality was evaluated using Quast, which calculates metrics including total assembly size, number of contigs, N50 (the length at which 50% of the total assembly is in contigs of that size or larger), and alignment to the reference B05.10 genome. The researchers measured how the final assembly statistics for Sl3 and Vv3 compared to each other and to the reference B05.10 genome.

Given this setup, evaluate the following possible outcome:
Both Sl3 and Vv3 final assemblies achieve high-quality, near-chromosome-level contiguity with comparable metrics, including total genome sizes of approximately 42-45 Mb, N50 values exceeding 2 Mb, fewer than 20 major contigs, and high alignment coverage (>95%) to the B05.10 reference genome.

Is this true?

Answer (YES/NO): NO